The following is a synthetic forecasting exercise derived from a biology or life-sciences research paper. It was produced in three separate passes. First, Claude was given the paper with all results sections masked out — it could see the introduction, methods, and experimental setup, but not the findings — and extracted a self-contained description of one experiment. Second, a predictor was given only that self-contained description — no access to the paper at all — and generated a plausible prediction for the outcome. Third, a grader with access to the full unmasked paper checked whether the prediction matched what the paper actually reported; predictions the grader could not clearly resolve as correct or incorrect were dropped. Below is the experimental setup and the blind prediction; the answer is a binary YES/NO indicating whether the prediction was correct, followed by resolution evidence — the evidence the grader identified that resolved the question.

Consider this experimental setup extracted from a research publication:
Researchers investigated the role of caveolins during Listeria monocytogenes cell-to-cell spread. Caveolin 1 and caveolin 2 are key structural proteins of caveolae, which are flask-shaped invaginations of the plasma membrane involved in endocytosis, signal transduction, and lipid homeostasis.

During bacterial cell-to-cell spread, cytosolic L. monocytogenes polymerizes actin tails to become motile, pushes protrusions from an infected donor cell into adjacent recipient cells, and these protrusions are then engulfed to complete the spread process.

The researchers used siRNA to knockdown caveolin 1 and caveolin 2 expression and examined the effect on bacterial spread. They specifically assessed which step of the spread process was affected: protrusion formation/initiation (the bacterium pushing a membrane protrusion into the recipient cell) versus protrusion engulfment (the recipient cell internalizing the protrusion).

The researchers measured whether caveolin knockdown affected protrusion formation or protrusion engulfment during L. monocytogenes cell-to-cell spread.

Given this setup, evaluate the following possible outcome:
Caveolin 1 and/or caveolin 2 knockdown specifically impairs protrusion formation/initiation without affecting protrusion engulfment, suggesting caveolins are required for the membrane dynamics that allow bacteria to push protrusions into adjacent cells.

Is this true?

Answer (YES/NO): NO